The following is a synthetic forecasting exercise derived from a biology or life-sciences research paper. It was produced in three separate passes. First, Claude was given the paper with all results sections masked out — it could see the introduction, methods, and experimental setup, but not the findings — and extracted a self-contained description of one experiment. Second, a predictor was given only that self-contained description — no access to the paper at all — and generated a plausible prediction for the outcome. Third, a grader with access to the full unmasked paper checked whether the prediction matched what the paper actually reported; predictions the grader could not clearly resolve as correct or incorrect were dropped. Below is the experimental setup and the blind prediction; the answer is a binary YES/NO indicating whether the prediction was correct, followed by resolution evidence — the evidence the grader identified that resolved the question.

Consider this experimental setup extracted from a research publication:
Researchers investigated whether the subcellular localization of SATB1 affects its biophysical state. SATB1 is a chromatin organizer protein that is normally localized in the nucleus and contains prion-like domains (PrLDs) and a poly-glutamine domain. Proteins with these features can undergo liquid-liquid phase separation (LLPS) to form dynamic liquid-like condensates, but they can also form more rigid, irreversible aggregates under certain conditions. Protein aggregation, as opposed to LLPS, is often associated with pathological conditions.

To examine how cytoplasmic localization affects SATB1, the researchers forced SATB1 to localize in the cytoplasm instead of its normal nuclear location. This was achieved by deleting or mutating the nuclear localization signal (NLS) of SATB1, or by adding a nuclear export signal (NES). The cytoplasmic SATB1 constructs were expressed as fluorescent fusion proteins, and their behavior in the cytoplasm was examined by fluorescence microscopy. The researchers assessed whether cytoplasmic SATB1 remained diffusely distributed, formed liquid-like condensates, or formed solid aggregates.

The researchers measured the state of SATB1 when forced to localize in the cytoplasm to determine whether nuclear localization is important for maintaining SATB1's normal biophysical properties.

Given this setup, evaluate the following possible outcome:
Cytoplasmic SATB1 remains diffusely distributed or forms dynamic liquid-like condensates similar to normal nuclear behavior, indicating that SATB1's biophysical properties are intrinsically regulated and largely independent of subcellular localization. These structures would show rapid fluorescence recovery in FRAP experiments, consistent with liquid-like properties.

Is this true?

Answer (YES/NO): NO